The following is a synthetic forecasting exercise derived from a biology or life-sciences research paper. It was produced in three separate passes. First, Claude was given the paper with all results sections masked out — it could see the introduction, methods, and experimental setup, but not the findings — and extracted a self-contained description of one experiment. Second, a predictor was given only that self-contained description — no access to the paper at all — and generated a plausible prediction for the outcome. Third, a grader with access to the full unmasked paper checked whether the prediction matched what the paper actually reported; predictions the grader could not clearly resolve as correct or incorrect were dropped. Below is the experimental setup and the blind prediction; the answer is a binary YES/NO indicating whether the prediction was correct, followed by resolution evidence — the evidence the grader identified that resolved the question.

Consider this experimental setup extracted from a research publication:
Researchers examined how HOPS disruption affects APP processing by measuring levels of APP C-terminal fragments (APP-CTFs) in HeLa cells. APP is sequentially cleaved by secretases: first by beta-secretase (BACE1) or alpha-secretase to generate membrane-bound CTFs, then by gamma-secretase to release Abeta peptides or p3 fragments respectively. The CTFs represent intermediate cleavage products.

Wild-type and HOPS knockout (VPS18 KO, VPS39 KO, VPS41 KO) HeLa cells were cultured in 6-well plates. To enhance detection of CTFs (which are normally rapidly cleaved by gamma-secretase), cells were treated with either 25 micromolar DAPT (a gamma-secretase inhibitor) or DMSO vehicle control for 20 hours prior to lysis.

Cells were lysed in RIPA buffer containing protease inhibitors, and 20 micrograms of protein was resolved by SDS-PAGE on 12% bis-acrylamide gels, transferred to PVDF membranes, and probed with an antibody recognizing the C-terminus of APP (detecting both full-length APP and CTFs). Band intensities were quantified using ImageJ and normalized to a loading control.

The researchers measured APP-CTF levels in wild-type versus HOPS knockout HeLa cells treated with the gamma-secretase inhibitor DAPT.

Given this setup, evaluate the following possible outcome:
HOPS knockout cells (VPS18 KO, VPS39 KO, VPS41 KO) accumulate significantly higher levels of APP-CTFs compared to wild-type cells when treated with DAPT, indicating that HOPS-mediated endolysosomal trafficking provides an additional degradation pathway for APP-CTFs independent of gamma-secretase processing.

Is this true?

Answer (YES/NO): YES